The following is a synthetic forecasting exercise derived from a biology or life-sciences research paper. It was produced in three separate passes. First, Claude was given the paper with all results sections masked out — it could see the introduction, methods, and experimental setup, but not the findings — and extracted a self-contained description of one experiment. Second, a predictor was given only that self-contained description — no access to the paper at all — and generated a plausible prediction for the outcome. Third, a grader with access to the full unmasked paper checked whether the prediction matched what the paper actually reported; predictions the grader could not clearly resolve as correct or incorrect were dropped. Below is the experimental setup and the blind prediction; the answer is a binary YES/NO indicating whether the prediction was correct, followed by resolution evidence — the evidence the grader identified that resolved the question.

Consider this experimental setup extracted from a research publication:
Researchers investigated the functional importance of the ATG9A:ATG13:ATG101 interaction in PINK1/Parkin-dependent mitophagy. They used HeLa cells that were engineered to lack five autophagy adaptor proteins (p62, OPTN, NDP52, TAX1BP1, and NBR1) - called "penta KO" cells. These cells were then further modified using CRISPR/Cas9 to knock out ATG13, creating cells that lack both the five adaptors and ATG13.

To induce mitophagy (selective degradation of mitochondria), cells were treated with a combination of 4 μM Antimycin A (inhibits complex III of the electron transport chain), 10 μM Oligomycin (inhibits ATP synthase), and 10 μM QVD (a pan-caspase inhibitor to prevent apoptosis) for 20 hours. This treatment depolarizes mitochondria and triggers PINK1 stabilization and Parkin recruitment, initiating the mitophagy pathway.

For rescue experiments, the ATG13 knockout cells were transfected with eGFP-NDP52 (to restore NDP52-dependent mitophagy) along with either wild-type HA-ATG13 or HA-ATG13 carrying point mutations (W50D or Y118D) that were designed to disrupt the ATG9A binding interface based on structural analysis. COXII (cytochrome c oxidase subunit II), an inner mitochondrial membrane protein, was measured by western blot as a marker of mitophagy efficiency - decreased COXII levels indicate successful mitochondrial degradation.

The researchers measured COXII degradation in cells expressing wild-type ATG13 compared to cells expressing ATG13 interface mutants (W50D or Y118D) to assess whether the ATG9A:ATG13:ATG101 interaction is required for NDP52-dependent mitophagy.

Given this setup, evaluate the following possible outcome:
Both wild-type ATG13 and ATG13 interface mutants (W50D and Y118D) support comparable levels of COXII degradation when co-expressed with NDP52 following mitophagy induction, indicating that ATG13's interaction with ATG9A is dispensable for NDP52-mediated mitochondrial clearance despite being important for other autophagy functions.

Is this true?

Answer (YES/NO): NO